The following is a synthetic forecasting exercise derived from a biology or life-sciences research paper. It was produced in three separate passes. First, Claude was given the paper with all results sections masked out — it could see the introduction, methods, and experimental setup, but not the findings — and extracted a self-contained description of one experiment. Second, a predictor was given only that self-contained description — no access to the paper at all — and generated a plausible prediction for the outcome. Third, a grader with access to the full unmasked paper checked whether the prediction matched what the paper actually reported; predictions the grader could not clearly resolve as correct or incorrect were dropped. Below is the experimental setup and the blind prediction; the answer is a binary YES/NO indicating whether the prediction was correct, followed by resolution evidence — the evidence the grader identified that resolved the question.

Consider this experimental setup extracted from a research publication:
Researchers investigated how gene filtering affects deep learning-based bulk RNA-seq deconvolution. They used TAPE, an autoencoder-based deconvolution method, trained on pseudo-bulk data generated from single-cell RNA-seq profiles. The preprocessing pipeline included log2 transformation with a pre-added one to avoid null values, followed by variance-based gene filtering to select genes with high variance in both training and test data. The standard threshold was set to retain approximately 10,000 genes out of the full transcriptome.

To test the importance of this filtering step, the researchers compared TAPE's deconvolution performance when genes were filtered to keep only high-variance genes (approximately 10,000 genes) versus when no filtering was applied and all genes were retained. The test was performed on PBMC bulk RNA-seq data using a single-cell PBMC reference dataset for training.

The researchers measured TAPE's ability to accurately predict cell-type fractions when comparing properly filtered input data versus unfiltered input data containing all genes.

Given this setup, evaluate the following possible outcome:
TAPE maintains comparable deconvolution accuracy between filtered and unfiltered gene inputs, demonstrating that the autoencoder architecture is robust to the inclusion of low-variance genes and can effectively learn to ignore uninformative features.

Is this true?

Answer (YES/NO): NO